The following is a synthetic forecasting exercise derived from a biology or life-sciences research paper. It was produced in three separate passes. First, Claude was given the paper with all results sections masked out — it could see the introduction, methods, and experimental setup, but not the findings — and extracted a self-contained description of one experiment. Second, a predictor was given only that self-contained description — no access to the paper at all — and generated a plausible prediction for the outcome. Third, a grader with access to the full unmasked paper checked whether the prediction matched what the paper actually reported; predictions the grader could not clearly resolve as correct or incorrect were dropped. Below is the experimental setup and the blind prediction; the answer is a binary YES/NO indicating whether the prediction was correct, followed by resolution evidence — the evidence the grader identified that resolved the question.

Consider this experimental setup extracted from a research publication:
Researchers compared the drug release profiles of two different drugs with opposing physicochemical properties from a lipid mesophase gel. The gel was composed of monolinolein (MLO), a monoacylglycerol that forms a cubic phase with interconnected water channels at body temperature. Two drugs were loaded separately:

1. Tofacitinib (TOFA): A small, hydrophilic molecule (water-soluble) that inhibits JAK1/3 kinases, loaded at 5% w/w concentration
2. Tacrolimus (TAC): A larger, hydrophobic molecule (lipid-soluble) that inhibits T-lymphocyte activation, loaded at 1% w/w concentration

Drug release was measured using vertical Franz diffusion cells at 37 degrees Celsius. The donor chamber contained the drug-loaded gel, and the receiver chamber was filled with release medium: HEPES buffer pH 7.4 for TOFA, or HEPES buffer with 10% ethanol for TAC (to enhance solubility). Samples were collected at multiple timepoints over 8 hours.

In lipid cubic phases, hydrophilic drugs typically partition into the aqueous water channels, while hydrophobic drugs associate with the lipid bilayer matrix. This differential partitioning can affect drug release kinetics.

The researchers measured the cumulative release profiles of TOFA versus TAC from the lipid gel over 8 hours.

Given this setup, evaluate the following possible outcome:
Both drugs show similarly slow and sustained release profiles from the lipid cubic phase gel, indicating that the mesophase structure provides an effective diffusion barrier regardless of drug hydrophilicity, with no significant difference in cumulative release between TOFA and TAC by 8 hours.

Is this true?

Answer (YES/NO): YES